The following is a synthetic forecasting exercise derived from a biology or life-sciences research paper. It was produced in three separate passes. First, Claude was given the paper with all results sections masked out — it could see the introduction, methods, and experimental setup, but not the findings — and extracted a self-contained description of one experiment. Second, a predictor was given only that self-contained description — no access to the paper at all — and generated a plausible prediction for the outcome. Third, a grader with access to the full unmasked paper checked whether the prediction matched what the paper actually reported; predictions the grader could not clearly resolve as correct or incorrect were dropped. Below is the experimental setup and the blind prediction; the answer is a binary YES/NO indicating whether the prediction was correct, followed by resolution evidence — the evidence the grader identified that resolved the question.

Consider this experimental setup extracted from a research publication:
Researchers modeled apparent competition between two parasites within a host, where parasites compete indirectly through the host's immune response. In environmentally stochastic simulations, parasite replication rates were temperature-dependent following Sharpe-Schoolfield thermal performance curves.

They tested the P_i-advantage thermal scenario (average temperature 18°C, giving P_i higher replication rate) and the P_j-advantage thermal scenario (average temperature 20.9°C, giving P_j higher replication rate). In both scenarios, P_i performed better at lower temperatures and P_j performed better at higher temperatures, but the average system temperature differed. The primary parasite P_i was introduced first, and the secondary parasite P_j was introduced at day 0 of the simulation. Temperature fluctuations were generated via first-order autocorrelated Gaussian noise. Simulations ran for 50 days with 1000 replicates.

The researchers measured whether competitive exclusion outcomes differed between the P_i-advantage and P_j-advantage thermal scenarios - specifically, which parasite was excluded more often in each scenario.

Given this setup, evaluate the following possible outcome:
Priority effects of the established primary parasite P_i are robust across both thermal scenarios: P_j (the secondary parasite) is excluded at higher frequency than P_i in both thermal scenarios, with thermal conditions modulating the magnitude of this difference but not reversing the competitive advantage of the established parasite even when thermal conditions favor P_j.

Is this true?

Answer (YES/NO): NO